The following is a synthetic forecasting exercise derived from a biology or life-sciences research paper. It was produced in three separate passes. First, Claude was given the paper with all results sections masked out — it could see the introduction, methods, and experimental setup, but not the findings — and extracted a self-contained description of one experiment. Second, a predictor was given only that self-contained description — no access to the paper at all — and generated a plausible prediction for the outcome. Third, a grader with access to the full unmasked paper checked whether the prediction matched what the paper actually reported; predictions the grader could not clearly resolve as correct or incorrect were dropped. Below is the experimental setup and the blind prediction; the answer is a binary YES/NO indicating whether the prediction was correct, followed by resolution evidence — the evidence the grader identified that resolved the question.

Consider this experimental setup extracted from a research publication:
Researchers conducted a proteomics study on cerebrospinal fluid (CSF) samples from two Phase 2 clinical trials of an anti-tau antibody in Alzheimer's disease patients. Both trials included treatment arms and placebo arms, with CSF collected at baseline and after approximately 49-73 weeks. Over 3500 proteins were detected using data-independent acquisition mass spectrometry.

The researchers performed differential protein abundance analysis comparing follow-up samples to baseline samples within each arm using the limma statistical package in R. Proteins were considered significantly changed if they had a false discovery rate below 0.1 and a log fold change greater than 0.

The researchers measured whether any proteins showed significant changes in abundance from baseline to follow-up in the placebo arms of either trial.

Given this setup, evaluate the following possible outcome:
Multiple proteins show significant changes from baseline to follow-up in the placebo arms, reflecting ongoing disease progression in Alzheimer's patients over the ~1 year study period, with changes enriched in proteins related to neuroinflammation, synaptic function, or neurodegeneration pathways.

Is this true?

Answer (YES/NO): NO